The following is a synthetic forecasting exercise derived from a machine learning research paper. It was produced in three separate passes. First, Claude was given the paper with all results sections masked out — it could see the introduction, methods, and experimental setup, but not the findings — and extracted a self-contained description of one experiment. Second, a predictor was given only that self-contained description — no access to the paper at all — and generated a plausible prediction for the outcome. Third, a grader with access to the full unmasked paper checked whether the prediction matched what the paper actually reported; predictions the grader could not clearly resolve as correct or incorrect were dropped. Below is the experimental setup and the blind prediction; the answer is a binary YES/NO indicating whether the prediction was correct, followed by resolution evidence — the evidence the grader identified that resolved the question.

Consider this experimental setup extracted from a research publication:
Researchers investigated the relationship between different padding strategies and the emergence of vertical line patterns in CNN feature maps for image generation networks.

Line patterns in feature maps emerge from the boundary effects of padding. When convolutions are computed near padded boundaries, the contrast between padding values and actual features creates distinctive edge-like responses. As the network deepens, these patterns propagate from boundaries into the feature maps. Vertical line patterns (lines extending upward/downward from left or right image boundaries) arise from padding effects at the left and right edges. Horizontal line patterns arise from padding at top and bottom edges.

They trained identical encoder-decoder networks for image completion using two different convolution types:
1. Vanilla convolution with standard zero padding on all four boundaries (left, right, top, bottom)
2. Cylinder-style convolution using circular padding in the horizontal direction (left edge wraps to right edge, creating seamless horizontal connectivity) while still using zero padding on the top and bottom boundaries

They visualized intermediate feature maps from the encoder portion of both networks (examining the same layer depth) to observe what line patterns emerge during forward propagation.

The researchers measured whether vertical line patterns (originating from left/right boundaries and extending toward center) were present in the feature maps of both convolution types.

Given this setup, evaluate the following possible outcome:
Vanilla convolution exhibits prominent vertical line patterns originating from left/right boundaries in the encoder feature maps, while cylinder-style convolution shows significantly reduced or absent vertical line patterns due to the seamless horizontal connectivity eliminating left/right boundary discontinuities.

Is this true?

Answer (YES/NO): YES